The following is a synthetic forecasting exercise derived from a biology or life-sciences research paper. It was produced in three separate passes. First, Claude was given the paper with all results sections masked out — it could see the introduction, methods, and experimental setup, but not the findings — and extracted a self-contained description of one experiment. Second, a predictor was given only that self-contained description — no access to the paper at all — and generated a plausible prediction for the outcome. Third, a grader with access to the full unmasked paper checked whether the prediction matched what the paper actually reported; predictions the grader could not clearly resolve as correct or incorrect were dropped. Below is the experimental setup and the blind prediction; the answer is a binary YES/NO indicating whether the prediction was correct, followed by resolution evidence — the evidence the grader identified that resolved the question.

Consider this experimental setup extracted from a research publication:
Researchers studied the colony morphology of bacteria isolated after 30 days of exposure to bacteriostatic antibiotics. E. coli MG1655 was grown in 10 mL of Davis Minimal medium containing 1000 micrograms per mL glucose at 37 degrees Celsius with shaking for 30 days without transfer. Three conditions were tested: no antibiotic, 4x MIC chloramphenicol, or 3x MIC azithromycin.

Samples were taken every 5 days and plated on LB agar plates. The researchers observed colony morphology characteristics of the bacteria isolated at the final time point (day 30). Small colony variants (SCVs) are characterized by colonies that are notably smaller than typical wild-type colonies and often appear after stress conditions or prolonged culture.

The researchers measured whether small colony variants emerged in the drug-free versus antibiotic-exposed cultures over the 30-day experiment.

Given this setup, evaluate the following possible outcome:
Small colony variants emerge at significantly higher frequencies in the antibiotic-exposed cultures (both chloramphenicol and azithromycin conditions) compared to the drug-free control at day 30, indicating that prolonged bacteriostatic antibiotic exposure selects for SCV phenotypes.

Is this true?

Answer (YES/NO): YES